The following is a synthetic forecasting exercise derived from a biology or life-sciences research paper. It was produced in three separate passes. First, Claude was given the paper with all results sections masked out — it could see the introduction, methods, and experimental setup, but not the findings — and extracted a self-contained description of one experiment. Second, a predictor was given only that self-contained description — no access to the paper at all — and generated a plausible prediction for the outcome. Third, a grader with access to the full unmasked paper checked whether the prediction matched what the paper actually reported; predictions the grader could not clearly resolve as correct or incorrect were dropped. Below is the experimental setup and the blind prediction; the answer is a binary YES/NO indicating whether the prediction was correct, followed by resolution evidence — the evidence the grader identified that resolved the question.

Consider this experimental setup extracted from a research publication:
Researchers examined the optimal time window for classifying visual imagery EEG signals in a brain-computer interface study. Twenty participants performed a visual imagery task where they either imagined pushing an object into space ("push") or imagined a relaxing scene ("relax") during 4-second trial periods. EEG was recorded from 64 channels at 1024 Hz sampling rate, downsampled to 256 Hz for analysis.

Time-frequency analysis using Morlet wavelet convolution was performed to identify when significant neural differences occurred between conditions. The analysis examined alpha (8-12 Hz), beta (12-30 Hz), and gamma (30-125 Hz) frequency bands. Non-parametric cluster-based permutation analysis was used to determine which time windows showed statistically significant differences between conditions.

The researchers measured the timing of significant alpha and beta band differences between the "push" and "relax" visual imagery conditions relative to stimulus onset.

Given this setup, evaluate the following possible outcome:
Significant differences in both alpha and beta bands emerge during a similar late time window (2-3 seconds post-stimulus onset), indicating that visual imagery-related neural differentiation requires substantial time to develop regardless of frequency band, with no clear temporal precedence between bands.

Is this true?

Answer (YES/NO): NO